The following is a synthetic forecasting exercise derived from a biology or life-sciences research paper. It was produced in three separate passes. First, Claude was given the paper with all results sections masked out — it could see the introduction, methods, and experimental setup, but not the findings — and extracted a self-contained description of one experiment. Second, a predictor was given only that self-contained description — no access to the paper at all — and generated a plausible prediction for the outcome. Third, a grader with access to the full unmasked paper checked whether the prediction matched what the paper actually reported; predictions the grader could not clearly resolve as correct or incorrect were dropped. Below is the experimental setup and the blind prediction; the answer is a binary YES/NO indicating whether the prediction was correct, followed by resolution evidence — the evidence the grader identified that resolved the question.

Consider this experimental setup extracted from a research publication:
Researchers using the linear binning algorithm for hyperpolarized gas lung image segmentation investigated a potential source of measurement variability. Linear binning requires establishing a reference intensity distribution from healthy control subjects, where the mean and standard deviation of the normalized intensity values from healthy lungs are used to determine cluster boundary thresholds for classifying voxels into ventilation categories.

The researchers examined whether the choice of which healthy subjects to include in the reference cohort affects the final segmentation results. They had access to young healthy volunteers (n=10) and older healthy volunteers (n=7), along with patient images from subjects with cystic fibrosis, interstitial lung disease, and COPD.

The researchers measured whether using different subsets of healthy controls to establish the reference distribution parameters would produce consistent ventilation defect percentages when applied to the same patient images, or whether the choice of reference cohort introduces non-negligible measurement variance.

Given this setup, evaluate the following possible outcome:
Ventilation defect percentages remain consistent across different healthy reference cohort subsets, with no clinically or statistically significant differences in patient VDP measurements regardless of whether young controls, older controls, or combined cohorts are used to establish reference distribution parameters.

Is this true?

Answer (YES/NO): NO